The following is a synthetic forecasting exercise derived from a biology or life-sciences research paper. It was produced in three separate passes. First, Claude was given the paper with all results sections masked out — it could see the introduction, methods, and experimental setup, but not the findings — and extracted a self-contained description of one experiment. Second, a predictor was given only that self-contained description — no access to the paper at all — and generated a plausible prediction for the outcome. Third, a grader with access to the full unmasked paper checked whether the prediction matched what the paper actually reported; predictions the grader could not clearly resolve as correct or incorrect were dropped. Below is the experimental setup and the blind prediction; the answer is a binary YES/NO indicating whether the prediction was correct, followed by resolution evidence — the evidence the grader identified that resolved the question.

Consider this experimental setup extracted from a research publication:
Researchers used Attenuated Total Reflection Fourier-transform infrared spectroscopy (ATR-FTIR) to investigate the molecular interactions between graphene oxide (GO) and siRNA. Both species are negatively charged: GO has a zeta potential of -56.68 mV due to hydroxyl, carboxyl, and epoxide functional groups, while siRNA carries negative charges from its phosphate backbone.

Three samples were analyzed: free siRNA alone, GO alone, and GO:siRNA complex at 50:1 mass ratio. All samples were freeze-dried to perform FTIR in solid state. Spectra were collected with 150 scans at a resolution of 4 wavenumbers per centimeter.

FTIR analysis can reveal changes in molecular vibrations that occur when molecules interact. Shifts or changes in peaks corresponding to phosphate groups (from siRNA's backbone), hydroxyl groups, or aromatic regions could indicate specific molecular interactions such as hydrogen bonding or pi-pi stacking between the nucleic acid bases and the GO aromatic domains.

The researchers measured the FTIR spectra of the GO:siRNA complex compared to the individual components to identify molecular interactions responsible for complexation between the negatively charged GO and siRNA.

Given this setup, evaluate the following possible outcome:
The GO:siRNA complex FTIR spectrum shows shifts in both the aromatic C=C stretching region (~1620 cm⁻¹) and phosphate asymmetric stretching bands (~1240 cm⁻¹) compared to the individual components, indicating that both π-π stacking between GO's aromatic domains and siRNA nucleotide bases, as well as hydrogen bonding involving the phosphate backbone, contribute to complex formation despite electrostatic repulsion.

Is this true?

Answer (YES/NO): NO